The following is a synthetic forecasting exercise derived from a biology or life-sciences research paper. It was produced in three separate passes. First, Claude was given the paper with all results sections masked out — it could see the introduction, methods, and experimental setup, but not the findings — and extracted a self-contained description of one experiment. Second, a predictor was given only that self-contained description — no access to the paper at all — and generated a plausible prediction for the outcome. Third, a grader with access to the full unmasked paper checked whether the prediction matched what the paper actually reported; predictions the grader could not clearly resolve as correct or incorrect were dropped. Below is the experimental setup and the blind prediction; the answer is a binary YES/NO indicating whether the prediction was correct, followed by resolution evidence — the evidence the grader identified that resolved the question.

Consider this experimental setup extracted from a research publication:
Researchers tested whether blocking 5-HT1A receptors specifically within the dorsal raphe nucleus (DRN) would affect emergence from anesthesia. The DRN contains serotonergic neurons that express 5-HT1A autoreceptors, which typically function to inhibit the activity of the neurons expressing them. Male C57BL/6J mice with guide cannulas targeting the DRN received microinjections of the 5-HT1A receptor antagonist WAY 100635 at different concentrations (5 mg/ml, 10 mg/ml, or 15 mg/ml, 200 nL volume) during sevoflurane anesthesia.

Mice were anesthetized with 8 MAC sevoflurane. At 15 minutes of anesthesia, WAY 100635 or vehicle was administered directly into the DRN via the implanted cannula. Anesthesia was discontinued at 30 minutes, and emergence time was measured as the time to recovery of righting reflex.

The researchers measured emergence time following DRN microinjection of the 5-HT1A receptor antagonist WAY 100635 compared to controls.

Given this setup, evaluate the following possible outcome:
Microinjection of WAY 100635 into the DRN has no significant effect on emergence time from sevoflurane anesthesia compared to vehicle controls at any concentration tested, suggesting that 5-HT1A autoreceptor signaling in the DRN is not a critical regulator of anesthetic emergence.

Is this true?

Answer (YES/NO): NO